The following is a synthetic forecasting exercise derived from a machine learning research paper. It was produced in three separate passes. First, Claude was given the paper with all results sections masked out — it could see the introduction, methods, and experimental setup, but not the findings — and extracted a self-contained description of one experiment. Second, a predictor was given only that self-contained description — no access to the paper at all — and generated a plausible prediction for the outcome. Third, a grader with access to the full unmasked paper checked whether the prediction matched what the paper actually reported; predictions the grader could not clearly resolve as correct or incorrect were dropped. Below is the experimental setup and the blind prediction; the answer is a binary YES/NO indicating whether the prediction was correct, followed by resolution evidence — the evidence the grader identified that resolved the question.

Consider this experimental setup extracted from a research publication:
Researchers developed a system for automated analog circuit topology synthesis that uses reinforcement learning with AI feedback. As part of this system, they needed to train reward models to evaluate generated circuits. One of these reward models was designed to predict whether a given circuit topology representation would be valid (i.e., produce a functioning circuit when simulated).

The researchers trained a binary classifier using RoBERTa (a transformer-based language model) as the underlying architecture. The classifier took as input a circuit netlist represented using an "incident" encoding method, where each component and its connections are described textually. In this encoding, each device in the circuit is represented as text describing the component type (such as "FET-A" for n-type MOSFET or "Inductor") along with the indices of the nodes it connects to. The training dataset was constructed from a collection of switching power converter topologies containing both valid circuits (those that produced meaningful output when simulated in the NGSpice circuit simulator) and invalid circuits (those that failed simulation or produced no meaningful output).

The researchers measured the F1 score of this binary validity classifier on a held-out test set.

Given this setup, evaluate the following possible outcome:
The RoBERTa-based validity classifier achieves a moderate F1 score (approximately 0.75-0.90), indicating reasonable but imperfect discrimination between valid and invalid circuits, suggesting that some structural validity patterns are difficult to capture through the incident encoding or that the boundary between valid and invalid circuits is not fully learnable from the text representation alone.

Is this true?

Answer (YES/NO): NO